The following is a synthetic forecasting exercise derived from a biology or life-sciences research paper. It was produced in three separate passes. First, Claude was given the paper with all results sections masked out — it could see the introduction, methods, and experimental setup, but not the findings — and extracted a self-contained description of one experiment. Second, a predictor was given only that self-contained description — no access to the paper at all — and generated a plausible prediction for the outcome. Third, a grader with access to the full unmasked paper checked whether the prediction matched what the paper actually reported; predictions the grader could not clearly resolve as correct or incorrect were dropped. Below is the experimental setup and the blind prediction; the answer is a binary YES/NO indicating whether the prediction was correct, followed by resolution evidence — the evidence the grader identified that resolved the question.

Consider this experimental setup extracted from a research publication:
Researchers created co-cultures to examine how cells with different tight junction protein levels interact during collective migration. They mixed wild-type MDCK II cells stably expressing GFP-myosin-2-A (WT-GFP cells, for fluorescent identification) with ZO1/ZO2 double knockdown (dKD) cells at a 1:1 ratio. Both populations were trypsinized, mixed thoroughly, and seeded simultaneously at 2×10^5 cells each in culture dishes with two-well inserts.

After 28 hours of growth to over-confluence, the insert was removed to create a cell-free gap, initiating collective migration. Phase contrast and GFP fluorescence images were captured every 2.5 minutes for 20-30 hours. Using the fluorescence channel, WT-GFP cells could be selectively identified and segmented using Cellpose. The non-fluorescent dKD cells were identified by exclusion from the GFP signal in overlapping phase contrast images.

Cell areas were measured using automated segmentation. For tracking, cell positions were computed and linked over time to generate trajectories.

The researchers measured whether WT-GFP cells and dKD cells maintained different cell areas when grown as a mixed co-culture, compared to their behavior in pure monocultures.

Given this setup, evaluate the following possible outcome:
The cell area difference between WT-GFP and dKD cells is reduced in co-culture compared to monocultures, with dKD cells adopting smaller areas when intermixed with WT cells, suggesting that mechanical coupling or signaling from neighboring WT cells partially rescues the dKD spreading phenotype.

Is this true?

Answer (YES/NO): NO